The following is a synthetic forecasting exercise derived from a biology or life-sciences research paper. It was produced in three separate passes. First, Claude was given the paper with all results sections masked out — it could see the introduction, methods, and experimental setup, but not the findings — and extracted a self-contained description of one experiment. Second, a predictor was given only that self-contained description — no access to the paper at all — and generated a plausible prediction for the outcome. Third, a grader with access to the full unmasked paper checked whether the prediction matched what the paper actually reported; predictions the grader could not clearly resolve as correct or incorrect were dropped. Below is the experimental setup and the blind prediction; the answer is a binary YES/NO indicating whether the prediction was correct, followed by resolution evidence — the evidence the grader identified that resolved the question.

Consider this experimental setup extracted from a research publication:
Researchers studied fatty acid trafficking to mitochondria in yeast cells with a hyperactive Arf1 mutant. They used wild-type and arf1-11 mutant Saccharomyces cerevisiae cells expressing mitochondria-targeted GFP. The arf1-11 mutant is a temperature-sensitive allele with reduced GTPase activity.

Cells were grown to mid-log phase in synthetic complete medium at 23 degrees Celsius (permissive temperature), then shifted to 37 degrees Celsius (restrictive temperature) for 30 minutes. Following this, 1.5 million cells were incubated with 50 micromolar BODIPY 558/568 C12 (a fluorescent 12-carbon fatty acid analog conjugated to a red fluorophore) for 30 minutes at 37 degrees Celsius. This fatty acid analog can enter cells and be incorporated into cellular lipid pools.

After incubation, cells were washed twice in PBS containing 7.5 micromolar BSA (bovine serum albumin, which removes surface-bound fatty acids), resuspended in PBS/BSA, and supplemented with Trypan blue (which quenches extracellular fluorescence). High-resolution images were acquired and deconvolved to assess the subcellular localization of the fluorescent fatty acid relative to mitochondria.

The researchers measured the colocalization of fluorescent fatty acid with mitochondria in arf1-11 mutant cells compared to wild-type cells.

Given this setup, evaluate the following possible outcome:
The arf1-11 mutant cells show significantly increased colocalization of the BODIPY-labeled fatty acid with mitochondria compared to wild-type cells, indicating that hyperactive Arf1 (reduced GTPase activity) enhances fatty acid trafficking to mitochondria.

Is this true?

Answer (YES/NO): NO